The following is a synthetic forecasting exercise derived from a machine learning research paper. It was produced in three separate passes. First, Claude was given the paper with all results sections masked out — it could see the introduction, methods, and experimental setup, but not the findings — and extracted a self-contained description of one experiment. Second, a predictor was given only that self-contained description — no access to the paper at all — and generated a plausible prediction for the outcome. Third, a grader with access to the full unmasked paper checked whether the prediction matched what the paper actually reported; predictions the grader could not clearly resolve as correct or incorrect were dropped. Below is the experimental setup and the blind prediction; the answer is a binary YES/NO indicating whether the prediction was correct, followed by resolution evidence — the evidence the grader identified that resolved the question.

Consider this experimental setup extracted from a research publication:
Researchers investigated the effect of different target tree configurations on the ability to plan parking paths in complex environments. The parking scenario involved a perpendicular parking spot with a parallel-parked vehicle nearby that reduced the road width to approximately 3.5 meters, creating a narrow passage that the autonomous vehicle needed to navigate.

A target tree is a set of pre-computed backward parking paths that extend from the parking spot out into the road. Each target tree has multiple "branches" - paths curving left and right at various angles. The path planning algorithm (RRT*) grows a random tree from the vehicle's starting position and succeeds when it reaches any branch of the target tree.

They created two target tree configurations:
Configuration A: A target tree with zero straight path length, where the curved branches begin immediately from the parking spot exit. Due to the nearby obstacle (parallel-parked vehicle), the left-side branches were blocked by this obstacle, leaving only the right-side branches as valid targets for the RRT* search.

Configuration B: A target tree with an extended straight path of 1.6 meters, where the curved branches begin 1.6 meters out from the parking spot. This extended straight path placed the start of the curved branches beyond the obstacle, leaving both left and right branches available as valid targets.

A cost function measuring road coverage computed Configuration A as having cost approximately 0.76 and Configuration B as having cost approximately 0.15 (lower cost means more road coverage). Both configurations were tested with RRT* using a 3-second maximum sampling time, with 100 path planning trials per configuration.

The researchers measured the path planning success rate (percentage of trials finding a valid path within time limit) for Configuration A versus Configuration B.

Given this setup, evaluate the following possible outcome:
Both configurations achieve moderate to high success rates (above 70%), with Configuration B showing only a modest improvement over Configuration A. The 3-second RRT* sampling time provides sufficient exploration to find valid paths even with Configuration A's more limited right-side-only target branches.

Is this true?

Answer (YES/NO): NO